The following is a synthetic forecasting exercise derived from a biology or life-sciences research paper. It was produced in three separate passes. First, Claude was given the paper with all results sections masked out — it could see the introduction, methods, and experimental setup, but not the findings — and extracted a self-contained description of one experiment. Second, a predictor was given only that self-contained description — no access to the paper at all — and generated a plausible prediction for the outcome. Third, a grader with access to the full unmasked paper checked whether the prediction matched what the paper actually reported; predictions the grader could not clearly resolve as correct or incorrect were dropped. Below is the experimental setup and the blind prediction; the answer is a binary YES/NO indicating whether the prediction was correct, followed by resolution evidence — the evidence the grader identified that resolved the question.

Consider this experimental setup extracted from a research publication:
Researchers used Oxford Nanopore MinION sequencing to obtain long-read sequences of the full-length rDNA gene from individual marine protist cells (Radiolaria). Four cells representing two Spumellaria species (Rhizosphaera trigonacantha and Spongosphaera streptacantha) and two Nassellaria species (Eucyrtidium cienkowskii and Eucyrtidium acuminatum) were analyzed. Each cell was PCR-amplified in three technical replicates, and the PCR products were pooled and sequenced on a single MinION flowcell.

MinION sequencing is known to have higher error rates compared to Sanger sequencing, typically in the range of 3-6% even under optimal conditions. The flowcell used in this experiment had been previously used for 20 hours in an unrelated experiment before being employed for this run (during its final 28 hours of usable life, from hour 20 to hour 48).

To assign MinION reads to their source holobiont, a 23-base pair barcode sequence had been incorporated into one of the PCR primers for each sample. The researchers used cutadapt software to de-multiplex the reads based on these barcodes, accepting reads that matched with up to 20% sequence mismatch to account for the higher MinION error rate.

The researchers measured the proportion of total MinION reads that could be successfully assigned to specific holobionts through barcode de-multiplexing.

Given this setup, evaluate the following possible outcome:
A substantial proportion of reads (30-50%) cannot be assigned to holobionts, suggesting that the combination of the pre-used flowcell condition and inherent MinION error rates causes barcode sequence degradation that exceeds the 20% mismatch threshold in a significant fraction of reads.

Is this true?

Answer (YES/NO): NO